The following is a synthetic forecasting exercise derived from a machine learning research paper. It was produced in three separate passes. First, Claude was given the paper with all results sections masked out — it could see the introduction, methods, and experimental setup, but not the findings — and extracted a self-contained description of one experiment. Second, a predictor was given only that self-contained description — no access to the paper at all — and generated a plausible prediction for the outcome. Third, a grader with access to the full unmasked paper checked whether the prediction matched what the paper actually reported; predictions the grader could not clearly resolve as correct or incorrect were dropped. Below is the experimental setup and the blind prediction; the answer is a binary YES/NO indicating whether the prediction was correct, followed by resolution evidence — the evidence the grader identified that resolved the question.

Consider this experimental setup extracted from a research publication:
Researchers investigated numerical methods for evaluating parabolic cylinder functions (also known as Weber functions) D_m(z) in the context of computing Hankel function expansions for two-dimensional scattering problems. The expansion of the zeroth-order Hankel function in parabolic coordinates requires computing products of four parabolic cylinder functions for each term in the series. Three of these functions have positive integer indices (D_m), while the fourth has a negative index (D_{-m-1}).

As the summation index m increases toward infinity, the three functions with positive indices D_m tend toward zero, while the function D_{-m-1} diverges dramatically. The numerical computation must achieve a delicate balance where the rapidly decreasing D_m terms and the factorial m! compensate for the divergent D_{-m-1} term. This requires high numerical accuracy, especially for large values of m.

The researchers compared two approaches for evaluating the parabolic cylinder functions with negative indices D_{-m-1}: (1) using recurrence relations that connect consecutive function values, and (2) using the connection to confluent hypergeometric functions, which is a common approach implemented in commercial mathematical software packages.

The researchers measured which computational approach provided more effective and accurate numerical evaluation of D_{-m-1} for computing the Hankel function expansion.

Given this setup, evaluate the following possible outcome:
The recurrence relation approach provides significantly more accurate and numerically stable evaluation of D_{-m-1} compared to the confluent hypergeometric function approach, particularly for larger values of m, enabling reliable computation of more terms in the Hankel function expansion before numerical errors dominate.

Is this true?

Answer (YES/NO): YES